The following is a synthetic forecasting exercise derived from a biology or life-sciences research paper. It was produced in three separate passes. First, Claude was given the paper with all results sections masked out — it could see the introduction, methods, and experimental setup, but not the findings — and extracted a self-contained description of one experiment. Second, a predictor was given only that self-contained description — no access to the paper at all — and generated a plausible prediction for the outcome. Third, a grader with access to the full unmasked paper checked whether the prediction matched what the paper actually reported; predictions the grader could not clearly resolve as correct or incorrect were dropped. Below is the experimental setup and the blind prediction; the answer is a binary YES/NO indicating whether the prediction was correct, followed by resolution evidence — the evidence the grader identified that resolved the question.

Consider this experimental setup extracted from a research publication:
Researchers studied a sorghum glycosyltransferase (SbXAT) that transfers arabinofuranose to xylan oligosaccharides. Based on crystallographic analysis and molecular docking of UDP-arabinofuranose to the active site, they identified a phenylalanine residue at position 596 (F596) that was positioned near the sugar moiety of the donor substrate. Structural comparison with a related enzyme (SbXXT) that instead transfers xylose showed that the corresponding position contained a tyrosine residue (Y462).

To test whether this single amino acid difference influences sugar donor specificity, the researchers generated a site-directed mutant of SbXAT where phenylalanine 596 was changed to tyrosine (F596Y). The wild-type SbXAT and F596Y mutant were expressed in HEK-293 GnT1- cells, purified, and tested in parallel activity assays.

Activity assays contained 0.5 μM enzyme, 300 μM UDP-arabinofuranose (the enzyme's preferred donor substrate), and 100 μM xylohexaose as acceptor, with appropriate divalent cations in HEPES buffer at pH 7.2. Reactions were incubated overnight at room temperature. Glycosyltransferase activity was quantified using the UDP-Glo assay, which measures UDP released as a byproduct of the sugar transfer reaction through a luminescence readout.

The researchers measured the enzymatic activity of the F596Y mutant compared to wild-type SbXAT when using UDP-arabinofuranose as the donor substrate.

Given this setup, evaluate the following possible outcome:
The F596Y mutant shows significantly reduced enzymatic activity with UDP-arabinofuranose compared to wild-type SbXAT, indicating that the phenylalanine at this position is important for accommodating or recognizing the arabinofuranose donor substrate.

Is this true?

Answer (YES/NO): YES